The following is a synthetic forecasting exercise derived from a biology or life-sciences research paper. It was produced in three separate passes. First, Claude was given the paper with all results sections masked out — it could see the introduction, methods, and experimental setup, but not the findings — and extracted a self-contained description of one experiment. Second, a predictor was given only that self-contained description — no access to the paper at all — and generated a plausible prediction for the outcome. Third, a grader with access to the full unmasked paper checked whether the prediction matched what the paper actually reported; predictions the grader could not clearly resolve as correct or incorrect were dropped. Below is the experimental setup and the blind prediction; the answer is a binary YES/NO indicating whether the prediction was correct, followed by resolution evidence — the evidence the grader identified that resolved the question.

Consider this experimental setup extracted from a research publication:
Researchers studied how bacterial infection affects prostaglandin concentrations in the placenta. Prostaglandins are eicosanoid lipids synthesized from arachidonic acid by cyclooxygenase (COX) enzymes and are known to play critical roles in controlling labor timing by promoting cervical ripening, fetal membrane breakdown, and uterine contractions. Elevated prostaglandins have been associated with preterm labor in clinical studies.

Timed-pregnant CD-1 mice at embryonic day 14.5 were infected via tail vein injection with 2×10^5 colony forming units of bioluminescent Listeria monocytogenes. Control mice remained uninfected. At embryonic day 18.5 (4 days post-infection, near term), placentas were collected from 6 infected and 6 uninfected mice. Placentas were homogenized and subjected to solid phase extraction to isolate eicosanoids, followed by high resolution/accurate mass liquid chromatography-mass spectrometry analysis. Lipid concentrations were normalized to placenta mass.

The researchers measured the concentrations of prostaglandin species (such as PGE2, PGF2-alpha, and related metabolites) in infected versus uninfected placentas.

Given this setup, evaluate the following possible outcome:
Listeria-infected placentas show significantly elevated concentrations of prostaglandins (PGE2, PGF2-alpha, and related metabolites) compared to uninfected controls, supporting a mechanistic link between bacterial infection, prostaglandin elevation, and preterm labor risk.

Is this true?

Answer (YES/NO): NO